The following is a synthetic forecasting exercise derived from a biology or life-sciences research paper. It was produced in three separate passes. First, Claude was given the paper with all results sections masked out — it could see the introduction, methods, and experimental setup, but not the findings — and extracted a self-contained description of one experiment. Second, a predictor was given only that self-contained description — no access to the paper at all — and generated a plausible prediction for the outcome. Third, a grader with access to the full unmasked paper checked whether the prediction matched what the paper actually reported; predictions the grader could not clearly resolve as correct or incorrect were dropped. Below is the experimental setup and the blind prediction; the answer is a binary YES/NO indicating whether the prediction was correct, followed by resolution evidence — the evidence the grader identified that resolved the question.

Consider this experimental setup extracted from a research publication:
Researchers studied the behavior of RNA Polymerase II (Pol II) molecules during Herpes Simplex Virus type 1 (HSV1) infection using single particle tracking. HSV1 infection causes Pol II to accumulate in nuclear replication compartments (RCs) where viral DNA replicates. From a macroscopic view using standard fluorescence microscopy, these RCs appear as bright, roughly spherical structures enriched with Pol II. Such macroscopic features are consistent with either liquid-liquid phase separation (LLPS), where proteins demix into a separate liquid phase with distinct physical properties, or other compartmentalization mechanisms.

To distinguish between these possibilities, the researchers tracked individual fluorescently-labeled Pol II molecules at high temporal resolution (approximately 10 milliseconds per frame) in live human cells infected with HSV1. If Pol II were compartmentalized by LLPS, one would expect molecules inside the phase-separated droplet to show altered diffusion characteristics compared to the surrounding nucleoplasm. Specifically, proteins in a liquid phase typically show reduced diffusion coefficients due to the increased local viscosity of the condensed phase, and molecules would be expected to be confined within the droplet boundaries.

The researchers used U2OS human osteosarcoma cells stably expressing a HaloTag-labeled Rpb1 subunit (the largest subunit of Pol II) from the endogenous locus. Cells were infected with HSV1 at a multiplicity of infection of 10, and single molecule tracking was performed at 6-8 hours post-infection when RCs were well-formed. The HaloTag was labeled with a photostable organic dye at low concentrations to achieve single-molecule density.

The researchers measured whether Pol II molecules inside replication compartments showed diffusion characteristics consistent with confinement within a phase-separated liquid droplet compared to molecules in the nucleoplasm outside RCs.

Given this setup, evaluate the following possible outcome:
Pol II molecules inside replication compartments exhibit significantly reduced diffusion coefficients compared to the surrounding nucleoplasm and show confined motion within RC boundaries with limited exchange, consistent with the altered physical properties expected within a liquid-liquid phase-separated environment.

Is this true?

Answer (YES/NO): NO